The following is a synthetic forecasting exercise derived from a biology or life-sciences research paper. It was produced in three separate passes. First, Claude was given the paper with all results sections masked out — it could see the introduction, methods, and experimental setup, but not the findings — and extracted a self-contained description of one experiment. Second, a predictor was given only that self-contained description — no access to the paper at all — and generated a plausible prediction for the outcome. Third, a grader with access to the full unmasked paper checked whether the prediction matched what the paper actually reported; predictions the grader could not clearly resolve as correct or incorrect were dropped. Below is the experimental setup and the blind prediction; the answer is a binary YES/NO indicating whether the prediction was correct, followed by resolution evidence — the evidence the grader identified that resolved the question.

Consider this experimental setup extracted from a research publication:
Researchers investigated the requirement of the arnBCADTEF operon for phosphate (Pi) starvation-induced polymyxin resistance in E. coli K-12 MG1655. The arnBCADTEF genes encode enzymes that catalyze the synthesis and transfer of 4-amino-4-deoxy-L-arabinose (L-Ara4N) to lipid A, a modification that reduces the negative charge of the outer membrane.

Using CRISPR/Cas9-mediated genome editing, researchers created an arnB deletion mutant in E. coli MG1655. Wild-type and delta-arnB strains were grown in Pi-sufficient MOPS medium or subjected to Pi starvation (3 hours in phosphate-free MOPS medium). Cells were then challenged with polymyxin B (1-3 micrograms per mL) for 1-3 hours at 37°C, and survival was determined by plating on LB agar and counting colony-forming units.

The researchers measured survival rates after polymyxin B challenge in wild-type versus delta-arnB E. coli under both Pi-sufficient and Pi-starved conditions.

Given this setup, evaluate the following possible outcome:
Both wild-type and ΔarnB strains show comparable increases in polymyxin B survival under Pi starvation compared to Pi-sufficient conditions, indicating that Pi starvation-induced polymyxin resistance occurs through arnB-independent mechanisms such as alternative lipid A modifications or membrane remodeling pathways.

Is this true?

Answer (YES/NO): NO